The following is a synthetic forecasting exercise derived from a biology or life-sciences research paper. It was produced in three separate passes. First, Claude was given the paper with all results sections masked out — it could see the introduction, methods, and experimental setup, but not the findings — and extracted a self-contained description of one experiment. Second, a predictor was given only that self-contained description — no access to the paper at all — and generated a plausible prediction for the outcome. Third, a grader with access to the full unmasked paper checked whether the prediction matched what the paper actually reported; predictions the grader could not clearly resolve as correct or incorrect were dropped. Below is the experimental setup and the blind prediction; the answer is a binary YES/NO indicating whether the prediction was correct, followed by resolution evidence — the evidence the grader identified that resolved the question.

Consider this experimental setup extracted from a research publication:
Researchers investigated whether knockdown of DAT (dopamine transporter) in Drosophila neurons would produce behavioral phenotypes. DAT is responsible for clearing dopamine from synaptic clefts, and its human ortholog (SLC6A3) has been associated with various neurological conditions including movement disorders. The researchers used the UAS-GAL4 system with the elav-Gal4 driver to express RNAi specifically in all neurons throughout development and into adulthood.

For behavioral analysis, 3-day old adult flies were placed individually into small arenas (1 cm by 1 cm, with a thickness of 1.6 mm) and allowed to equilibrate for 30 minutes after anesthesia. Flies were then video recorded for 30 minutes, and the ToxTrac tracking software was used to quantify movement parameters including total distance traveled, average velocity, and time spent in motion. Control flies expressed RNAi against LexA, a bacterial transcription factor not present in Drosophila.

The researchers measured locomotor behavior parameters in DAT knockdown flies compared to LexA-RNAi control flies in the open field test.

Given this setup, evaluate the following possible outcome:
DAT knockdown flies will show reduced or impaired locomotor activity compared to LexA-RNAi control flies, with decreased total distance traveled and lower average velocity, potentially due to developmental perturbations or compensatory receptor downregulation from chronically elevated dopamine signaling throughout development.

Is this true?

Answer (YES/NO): NO